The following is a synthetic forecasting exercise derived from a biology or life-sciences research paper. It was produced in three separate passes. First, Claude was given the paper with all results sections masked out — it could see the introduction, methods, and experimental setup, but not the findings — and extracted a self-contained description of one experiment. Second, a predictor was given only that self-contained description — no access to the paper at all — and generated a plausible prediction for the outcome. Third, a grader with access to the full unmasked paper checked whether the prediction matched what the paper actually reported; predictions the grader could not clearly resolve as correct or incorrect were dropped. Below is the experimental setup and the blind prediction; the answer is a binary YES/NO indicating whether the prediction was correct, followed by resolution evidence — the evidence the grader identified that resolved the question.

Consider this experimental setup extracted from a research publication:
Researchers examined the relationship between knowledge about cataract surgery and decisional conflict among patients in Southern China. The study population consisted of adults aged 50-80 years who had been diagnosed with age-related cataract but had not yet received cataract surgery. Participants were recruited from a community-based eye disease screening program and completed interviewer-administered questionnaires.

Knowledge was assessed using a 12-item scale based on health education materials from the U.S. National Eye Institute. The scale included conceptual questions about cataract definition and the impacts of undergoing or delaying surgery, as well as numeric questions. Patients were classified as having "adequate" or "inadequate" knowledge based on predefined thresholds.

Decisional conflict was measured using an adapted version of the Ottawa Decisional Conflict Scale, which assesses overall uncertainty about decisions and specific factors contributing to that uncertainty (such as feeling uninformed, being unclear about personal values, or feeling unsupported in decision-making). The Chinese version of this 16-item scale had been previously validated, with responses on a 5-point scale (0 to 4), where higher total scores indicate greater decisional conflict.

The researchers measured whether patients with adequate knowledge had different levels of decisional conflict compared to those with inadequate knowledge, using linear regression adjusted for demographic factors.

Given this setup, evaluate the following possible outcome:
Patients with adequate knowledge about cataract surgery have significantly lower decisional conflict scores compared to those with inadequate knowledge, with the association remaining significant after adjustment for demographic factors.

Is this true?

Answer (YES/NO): YES